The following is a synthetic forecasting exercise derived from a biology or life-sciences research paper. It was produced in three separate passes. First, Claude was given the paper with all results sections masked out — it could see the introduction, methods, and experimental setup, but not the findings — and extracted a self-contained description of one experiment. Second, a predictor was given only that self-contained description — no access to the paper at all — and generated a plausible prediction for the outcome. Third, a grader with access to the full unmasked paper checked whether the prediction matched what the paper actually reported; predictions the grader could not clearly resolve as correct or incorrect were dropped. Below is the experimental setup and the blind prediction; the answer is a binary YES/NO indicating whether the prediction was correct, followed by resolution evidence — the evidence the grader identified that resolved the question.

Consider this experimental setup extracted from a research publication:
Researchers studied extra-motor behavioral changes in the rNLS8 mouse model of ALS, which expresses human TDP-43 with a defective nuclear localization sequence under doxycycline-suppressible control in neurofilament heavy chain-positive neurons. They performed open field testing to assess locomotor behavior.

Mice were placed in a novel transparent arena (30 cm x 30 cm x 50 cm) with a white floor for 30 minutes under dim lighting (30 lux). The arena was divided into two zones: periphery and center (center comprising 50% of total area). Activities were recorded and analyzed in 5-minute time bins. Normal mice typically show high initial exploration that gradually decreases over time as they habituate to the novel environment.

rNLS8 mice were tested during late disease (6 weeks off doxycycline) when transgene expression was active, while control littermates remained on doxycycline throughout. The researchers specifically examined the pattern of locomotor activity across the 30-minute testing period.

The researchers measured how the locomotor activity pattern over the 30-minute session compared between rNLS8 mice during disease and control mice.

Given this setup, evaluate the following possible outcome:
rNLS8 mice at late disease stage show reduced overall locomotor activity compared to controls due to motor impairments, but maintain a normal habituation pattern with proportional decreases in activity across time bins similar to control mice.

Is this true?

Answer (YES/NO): NO